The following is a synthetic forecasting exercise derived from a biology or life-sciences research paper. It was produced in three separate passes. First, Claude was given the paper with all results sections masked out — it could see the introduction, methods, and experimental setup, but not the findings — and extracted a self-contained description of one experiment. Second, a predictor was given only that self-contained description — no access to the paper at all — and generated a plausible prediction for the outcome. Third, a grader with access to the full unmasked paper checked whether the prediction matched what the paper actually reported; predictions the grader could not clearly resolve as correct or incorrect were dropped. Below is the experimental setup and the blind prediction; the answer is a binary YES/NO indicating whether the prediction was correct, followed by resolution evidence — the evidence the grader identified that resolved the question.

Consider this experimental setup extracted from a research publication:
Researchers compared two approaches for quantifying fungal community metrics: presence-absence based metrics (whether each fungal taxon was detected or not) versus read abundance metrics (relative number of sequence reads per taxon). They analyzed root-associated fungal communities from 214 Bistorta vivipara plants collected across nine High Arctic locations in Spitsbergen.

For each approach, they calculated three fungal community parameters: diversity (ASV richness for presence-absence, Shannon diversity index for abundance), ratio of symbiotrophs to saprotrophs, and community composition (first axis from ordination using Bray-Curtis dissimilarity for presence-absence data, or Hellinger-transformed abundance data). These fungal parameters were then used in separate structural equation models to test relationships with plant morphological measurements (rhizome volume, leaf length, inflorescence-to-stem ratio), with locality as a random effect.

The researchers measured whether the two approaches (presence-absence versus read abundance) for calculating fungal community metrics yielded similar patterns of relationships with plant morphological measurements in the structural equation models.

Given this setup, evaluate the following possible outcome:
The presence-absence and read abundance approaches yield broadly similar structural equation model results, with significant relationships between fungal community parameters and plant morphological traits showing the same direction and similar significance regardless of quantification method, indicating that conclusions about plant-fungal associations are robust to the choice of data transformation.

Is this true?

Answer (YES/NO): NO